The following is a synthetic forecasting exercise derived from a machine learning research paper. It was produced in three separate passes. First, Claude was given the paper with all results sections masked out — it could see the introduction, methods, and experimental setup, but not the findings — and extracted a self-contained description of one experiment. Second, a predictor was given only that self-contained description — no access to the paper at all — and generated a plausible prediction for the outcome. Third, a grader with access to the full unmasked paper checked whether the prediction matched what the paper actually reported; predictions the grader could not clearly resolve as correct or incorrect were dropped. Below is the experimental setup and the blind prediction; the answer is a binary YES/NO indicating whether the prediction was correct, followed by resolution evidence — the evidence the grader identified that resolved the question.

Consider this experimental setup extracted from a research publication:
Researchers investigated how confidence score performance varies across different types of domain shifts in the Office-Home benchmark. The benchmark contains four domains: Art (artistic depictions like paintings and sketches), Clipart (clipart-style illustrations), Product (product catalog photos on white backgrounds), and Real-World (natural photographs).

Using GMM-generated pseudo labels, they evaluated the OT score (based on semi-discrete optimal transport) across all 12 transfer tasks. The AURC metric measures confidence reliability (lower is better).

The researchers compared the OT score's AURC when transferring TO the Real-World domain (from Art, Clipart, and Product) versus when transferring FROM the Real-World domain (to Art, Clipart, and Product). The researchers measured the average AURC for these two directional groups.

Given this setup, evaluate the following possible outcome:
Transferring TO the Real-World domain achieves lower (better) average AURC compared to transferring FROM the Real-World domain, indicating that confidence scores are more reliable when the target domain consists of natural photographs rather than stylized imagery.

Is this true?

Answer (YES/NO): YES